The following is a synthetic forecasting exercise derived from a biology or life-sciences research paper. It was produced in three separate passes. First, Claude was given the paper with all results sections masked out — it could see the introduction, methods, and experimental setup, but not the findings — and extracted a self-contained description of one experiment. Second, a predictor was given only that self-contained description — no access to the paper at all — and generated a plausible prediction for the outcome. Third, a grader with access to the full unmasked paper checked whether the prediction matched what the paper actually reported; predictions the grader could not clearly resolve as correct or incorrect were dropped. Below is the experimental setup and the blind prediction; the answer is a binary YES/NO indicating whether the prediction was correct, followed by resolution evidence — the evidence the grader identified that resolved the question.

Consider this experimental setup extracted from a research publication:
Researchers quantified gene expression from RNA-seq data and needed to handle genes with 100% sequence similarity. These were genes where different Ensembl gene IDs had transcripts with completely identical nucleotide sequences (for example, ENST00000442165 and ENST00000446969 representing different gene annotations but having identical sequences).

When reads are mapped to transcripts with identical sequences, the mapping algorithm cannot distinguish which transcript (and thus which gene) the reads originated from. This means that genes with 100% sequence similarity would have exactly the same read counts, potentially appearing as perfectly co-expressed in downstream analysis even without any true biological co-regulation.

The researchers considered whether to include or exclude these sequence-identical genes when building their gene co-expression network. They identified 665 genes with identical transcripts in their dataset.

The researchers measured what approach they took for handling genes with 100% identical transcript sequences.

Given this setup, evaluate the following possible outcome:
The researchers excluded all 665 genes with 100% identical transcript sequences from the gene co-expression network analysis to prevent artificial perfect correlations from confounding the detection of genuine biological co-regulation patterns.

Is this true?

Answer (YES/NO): YES